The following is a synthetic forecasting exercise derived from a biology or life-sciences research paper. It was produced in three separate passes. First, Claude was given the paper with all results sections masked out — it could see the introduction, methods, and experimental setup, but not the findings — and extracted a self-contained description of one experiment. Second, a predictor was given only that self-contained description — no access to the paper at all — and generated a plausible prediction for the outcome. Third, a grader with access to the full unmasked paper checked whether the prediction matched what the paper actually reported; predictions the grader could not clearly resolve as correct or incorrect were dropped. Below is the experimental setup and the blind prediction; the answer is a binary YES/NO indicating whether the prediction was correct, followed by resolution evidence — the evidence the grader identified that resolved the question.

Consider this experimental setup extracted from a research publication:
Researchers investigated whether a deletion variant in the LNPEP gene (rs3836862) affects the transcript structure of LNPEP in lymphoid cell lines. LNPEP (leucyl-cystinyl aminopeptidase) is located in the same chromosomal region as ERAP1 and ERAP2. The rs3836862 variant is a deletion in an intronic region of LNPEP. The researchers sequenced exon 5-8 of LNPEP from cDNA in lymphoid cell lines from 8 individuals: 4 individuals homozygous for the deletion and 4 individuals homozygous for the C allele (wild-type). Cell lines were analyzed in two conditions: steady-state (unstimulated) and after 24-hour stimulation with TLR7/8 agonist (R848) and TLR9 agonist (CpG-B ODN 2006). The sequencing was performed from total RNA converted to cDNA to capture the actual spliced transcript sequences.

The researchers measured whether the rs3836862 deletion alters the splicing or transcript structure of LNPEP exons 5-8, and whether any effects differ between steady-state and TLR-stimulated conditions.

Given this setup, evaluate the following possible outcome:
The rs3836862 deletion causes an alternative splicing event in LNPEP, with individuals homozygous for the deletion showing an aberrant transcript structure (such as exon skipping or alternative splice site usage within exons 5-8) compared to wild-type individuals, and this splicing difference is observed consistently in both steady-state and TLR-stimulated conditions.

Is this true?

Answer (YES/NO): NO